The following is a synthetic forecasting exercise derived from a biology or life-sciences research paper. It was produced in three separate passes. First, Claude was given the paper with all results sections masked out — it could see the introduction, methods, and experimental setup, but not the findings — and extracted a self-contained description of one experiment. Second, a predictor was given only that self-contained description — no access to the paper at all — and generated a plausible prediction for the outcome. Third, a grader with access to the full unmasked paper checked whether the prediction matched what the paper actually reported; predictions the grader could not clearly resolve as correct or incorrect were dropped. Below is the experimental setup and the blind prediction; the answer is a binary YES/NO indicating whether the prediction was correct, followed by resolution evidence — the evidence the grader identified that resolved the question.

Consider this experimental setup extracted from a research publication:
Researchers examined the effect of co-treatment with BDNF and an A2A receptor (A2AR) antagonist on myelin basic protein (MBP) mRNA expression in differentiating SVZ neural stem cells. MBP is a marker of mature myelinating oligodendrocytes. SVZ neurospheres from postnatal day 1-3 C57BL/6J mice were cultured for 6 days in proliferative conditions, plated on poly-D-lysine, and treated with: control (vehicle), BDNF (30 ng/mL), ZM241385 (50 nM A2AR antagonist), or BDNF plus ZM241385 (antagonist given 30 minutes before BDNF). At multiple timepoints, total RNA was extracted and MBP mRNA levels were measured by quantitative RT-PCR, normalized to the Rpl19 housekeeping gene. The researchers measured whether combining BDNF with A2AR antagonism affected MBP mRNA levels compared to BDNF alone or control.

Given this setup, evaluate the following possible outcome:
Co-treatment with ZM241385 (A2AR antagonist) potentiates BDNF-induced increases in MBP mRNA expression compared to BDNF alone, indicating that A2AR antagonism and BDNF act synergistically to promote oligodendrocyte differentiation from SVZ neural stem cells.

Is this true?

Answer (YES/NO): NO